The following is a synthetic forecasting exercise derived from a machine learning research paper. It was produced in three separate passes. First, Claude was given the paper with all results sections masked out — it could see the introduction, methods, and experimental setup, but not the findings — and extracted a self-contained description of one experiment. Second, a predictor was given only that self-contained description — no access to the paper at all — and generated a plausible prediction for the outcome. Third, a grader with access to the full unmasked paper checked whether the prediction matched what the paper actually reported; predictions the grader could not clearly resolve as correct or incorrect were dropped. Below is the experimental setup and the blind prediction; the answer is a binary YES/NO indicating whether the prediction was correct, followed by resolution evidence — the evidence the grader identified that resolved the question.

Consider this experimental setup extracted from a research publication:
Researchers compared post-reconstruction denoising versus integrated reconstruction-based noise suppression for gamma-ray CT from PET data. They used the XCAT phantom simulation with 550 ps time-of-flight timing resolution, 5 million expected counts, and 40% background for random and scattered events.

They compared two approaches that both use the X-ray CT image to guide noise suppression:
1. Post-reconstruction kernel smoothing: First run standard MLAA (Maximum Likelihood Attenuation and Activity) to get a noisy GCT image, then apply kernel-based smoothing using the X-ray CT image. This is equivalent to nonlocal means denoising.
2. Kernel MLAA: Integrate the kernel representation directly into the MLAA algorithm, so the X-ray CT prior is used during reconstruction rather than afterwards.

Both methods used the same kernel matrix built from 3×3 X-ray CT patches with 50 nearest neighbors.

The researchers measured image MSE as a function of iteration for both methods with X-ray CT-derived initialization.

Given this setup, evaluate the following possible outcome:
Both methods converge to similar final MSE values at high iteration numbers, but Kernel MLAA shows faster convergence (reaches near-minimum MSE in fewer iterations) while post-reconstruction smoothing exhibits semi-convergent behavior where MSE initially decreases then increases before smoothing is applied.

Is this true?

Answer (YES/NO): NO